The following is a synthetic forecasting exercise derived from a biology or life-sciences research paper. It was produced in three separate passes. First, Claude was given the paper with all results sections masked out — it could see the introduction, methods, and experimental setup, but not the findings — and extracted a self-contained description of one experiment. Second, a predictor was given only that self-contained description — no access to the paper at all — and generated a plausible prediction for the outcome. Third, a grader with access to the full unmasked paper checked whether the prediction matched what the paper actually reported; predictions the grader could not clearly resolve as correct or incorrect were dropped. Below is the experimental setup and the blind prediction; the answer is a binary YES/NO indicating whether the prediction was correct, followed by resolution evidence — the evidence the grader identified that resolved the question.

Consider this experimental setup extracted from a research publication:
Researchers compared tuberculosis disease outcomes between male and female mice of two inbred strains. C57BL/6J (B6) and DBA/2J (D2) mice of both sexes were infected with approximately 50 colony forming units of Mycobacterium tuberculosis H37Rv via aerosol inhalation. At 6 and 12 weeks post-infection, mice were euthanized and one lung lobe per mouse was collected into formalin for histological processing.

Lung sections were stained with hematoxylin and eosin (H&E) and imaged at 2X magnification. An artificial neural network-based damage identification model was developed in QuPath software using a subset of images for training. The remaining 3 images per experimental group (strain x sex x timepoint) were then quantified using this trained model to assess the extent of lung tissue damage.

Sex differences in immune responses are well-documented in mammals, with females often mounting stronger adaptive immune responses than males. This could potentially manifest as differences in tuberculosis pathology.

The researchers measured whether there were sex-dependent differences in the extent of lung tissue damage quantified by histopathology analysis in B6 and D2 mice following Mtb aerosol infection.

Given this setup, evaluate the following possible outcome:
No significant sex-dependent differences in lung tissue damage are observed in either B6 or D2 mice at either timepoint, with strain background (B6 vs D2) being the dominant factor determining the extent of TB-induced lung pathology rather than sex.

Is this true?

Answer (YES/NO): NO